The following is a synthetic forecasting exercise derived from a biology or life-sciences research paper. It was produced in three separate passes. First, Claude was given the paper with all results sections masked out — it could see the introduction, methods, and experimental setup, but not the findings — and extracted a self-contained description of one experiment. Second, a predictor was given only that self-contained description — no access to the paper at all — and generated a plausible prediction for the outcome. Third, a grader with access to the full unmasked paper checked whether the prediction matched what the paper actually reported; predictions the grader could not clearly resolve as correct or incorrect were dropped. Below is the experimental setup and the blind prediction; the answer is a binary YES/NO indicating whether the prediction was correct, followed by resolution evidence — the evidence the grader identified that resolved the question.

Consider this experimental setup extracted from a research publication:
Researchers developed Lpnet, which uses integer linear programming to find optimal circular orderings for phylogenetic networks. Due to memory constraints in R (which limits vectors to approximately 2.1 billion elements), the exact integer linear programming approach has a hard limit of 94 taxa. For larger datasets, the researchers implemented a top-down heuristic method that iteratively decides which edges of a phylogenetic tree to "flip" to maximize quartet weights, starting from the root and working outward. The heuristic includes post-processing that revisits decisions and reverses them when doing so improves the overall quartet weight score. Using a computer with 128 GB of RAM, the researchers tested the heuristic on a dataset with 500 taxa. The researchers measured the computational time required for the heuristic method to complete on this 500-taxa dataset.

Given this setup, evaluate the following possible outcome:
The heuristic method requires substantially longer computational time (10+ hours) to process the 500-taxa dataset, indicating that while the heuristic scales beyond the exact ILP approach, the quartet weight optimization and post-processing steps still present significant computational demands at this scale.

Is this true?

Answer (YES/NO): YES